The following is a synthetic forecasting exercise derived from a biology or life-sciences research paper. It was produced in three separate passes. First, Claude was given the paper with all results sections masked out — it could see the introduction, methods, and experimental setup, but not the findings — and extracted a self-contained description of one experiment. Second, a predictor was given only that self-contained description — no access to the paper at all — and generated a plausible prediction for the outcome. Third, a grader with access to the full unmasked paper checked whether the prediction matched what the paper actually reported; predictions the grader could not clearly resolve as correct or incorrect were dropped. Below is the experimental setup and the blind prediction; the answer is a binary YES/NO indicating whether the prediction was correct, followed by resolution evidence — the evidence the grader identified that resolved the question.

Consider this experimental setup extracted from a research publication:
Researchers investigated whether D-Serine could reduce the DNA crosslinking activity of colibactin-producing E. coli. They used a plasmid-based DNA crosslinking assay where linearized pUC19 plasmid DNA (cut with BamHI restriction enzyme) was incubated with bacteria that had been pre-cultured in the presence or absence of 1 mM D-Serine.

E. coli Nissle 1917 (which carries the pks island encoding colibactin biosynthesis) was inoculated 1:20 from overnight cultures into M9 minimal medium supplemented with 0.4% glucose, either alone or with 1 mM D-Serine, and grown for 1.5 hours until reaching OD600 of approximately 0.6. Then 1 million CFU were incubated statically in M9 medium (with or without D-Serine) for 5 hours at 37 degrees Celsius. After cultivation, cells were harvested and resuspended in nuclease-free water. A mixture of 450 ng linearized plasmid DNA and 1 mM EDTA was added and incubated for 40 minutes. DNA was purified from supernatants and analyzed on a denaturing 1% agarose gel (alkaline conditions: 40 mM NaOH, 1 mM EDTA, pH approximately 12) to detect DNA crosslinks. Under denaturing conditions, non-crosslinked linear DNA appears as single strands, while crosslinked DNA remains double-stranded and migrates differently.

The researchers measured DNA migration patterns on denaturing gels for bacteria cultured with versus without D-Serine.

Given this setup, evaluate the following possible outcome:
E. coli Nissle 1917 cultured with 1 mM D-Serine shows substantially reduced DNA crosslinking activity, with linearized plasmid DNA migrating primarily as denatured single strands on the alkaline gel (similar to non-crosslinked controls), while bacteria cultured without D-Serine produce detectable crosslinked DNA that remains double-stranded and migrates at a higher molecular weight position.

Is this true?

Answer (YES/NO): YES